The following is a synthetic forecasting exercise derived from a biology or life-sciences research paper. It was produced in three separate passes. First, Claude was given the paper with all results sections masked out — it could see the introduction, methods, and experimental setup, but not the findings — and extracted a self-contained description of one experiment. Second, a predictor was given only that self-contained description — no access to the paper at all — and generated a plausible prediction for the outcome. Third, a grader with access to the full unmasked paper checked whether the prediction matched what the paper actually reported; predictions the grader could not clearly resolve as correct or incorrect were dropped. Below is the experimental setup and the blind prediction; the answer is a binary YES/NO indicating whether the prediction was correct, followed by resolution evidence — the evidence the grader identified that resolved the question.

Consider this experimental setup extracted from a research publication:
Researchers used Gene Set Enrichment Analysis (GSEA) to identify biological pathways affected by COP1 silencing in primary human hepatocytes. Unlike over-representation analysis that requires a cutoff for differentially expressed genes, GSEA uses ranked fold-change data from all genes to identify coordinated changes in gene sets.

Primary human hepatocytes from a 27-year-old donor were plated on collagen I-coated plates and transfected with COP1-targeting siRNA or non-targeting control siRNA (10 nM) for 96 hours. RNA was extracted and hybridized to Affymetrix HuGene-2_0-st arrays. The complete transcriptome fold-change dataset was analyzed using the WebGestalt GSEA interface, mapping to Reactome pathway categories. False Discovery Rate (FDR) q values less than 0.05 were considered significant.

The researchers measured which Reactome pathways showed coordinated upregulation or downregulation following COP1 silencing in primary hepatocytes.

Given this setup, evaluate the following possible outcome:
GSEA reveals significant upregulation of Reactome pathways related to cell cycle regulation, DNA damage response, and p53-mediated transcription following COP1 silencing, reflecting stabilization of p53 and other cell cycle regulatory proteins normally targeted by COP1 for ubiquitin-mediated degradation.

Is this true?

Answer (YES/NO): NO